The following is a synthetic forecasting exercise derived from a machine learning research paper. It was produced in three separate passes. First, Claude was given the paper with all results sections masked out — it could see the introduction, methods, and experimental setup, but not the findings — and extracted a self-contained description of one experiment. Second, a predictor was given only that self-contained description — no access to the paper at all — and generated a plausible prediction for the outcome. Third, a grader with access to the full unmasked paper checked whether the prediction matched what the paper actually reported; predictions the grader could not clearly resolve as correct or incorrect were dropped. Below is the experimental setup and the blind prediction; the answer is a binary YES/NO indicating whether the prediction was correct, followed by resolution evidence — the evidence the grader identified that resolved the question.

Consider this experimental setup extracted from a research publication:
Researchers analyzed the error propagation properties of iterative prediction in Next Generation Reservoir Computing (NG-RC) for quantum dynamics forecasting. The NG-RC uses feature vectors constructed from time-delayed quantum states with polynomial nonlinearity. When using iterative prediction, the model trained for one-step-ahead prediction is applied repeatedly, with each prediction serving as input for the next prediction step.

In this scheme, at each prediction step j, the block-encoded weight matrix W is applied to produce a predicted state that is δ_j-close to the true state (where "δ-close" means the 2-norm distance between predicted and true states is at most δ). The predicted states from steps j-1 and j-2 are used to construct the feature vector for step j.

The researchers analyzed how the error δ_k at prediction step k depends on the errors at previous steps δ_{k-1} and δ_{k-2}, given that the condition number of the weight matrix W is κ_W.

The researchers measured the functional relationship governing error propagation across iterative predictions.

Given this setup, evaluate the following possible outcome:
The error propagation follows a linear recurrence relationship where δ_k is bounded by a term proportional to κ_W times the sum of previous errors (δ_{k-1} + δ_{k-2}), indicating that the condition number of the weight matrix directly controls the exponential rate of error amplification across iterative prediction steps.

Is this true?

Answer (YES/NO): YES